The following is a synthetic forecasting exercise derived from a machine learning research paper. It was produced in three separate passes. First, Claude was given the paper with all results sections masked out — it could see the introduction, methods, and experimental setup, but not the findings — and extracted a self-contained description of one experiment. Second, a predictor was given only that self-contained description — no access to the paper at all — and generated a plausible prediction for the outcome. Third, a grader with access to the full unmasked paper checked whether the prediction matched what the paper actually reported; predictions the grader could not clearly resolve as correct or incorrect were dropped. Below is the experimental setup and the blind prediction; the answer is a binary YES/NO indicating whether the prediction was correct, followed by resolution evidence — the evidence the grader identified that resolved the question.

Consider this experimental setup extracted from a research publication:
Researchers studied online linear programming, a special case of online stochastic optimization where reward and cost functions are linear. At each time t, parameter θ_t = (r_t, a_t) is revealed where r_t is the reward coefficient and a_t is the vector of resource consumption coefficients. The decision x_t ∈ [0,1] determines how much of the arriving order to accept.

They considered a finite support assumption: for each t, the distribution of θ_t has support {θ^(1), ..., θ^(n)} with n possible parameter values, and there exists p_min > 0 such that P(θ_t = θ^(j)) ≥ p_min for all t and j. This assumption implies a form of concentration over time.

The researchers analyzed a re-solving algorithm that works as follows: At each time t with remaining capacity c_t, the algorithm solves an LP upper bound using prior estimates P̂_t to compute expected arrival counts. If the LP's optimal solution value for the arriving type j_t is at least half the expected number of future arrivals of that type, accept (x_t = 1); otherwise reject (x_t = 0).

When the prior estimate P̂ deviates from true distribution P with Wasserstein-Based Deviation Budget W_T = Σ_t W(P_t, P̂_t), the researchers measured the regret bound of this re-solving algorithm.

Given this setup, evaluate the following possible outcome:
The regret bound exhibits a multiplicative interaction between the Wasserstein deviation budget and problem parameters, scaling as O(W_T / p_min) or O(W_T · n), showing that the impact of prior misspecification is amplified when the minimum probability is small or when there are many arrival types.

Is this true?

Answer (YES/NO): NO